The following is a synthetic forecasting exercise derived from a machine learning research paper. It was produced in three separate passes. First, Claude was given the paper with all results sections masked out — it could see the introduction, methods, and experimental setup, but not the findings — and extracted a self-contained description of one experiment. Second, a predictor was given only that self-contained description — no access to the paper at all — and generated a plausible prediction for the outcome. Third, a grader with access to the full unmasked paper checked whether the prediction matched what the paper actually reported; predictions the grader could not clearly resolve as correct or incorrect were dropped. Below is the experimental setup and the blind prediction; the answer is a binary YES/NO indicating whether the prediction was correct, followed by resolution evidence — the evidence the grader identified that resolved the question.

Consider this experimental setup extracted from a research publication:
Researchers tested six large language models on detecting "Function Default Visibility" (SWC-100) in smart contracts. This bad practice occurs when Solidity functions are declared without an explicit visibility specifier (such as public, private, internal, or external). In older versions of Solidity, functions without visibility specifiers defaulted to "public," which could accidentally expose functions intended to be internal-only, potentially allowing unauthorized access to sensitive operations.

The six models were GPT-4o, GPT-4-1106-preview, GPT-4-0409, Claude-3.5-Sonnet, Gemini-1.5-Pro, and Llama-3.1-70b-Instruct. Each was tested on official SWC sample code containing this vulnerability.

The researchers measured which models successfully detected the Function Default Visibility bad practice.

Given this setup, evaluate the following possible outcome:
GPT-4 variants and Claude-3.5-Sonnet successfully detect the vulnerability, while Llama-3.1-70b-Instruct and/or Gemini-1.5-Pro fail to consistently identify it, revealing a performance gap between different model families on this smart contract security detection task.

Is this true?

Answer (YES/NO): NO